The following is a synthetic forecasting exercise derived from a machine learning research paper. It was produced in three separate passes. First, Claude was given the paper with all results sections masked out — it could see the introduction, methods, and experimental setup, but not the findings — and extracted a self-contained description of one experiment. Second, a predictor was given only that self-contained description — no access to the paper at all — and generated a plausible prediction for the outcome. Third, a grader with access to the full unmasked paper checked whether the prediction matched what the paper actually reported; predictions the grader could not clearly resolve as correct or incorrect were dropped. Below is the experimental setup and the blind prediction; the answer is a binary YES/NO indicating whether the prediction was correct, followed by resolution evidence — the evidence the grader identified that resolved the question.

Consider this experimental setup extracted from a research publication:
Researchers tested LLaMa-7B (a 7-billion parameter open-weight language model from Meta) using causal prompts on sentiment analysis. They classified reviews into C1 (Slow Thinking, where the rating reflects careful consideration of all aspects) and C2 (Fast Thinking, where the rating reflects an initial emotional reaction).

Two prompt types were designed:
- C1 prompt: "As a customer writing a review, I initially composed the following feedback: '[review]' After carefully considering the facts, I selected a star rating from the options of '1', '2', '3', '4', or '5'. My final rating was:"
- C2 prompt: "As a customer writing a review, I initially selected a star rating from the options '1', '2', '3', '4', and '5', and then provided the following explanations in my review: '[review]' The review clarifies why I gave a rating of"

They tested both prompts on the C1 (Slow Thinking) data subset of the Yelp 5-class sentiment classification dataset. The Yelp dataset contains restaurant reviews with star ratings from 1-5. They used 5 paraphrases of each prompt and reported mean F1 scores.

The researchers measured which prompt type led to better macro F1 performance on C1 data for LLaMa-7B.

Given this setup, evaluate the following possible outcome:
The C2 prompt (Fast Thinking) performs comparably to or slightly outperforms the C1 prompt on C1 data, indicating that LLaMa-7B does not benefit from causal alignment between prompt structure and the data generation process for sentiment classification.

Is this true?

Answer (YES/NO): NO